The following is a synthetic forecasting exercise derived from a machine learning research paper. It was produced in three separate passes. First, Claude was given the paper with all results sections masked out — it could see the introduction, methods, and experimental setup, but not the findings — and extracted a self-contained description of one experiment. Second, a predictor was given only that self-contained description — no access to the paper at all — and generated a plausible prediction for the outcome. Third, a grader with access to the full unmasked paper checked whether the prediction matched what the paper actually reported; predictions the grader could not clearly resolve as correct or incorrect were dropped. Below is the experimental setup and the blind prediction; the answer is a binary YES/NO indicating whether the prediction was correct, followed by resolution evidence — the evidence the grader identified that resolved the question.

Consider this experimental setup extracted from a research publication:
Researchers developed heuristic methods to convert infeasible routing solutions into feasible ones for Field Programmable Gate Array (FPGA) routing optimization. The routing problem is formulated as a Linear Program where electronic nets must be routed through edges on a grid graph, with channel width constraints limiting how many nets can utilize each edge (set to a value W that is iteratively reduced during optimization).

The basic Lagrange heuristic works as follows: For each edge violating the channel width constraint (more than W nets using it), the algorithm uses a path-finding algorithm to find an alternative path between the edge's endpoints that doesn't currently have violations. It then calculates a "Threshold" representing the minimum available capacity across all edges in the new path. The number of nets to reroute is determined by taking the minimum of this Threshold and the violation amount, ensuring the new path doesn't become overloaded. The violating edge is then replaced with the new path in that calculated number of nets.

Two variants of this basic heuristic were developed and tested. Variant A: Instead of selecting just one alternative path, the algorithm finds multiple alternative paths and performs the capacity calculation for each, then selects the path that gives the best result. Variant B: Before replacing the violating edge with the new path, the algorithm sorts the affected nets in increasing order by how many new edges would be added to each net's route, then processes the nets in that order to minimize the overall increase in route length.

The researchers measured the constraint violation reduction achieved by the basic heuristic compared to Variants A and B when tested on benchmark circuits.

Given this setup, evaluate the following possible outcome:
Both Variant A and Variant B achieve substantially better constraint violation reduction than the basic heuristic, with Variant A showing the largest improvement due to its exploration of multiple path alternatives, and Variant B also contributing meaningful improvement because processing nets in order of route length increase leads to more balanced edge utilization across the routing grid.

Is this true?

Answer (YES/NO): NO